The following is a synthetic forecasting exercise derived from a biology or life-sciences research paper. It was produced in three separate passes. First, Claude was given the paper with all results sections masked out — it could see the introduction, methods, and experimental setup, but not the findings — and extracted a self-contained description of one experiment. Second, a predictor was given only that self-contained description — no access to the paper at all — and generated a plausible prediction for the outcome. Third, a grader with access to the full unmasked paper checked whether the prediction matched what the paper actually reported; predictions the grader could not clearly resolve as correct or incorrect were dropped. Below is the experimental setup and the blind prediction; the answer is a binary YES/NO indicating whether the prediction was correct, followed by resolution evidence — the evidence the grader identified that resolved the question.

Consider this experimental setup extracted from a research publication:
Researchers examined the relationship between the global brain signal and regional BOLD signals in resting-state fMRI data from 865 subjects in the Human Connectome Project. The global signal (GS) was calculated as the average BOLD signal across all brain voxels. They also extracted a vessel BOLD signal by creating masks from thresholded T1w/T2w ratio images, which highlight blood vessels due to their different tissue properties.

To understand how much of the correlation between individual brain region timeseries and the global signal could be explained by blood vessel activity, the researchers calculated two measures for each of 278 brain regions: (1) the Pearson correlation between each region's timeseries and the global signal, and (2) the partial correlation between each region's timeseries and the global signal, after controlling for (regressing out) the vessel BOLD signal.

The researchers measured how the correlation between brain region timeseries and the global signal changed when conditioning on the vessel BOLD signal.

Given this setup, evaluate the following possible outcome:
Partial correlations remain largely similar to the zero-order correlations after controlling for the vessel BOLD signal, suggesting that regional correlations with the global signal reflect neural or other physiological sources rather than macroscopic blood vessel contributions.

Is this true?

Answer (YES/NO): NO